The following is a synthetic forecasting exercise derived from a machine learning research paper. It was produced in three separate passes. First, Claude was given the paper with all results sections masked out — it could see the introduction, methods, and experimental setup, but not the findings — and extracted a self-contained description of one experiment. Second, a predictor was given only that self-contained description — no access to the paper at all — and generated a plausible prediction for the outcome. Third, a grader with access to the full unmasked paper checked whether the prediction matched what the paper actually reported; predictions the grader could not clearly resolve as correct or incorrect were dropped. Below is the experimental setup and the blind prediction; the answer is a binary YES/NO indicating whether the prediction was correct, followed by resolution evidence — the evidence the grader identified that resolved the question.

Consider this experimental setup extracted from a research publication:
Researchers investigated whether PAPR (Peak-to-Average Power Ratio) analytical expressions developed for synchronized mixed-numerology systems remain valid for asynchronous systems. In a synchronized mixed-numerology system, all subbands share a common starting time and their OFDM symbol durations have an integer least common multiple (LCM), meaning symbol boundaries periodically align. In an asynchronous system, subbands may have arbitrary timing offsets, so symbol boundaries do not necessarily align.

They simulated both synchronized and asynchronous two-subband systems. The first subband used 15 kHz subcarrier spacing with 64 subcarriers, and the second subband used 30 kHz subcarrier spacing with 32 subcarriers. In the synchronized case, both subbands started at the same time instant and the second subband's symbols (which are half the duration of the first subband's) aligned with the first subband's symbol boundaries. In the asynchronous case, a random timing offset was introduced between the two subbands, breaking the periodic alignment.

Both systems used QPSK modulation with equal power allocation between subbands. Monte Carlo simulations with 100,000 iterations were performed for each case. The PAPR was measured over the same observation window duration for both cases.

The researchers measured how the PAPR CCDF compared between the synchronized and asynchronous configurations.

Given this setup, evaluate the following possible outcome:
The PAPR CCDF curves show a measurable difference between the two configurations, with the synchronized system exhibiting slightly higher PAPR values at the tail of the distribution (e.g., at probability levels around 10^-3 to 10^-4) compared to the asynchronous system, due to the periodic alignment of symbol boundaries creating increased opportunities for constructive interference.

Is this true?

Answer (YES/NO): NO